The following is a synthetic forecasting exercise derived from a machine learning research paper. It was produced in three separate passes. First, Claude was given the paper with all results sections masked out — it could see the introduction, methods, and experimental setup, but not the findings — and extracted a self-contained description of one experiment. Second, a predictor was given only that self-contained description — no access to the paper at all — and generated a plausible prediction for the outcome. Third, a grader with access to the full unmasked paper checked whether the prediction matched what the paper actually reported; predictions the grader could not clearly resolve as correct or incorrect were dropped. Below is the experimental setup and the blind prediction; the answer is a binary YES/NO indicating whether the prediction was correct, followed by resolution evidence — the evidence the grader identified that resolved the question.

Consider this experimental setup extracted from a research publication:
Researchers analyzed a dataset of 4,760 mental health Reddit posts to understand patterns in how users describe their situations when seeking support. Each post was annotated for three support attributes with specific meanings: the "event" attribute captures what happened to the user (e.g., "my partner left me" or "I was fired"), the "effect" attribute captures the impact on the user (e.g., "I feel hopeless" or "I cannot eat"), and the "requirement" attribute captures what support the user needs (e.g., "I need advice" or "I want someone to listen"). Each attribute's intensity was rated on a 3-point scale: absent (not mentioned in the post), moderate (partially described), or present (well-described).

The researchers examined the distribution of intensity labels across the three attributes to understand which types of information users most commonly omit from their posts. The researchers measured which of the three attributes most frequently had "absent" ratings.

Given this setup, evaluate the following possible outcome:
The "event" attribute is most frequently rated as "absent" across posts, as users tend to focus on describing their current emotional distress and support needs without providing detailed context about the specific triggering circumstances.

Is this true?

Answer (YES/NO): NO